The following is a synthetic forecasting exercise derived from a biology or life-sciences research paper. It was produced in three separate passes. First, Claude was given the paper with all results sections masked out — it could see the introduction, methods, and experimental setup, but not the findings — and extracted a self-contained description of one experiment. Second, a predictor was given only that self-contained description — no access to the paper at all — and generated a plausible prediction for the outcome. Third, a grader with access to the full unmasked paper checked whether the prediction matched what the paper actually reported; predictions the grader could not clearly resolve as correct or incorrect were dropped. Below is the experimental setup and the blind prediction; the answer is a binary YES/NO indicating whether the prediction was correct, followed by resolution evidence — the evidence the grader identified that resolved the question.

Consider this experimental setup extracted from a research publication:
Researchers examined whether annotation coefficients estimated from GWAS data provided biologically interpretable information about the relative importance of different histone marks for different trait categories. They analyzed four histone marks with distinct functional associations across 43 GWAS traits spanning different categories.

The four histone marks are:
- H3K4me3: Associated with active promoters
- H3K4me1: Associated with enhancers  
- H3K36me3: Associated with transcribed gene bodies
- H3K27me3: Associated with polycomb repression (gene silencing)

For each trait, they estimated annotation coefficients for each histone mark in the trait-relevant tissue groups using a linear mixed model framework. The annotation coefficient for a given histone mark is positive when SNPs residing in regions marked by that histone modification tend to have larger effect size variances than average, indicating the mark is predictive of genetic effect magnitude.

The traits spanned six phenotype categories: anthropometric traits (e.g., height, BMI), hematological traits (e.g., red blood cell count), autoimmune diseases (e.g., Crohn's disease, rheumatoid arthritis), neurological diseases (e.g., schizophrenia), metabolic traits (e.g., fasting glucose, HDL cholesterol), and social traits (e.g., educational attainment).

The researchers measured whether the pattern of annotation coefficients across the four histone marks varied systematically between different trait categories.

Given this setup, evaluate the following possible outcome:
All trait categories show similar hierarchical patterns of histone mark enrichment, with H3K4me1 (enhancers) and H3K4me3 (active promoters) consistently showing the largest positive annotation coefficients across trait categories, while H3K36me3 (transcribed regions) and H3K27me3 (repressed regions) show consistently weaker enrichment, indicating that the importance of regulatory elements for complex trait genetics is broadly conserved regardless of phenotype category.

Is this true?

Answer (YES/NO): YES